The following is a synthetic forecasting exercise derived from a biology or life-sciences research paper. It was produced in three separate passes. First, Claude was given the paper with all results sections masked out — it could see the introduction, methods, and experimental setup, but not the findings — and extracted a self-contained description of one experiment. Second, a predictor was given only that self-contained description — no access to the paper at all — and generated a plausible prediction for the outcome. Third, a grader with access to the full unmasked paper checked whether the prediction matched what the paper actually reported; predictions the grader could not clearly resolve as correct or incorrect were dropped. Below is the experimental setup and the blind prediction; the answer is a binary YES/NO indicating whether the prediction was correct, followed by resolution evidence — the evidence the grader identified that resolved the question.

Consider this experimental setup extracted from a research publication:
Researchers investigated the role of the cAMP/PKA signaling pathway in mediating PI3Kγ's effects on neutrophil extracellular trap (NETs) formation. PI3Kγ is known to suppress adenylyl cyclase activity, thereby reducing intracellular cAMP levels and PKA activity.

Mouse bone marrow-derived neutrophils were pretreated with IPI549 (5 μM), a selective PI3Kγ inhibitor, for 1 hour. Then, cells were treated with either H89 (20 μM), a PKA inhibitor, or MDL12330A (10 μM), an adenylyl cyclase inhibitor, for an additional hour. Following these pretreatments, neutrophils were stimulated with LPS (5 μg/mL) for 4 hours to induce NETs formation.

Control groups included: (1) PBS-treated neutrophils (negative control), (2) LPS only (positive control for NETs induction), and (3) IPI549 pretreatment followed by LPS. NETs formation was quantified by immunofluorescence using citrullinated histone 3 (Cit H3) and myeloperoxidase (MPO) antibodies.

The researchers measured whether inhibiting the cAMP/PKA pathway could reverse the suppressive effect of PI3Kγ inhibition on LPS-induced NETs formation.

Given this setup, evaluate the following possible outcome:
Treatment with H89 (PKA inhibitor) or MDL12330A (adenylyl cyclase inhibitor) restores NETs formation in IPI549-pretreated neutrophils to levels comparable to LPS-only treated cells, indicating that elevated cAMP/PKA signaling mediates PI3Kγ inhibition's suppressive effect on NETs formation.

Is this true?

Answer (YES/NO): YES